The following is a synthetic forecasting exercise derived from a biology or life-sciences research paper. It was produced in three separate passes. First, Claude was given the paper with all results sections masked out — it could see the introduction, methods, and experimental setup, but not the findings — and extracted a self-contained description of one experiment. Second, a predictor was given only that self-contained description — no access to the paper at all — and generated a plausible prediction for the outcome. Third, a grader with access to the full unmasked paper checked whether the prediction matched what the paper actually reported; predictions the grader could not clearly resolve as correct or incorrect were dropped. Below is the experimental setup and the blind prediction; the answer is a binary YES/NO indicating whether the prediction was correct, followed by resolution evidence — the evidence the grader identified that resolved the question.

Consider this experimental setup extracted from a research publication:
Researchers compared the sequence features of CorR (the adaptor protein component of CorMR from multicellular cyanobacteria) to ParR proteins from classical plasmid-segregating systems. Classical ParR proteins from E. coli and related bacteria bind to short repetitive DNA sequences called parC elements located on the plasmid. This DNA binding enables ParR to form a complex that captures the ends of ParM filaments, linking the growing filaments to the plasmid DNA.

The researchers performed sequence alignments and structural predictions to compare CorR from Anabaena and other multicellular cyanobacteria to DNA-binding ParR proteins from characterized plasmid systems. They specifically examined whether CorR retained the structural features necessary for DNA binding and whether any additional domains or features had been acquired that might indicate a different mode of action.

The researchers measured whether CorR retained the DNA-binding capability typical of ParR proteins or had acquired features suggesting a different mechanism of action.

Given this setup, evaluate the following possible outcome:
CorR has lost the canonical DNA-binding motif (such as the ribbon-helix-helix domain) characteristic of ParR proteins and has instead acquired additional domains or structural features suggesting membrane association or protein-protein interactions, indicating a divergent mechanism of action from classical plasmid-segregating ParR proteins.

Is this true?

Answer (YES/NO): NO